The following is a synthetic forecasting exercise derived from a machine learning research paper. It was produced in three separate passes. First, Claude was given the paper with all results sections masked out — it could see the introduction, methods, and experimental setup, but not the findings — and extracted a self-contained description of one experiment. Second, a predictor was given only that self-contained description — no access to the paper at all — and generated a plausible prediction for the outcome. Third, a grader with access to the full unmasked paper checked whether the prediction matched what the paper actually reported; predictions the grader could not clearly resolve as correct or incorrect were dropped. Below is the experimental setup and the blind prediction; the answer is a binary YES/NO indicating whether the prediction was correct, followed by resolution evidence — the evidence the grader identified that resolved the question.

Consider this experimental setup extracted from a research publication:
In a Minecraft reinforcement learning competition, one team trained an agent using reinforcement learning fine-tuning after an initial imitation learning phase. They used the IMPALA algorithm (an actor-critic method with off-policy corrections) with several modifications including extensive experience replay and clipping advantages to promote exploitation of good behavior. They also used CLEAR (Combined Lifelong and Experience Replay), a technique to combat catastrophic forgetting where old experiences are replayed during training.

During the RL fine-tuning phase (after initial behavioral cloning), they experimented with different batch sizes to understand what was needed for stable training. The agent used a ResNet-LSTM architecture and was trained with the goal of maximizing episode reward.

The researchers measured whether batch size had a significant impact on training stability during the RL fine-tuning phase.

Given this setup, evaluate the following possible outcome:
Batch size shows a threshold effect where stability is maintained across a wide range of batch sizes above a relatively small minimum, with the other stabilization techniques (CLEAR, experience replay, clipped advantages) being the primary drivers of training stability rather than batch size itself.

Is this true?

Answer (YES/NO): NO